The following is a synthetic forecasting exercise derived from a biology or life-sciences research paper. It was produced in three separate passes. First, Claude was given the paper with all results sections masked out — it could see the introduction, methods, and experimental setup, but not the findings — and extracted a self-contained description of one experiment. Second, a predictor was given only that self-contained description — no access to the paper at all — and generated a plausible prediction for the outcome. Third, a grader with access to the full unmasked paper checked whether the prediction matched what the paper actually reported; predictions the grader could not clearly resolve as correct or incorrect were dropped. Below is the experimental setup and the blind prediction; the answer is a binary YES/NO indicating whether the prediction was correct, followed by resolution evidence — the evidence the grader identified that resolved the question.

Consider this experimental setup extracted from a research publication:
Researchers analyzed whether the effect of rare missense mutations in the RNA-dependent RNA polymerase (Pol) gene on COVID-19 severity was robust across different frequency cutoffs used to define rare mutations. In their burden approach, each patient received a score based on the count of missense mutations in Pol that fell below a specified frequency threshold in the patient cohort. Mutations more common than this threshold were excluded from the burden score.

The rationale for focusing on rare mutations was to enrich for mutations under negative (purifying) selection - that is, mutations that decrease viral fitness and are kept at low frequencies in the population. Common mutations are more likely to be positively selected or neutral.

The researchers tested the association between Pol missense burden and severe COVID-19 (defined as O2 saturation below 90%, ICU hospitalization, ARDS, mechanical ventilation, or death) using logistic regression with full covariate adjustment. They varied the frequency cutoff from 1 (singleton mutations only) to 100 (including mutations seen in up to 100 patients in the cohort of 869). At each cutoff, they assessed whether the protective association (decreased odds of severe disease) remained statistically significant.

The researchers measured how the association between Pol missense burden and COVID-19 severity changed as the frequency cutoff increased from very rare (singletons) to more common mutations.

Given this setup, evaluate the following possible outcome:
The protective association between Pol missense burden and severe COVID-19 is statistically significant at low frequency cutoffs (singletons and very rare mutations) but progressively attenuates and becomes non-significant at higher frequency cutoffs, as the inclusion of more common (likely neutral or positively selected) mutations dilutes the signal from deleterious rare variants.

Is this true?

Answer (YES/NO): NO